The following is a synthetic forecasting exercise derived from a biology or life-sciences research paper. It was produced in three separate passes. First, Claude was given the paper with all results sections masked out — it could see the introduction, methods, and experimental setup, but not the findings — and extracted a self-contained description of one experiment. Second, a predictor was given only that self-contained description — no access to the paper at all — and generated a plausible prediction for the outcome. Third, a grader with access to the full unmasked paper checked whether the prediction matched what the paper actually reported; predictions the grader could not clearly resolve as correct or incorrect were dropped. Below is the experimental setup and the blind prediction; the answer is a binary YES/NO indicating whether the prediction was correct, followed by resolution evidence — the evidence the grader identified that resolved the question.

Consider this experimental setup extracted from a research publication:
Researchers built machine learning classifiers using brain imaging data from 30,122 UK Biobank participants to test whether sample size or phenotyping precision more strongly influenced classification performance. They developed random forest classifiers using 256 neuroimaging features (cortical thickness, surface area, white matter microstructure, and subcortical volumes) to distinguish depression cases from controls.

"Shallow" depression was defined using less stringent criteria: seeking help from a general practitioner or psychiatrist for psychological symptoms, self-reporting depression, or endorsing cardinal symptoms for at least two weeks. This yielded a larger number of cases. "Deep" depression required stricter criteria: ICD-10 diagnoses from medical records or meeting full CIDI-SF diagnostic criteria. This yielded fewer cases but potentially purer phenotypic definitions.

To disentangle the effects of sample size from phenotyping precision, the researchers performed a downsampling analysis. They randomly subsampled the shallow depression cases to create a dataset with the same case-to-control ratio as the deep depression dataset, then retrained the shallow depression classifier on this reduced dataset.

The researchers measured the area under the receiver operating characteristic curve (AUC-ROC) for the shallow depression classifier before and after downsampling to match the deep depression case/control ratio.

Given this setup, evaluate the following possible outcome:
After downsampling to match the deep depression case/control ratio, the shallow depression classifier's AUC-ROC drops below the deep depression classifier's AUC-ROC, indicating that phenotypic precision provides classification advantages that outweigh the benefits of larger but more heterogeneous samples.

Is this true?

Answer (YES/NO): YES